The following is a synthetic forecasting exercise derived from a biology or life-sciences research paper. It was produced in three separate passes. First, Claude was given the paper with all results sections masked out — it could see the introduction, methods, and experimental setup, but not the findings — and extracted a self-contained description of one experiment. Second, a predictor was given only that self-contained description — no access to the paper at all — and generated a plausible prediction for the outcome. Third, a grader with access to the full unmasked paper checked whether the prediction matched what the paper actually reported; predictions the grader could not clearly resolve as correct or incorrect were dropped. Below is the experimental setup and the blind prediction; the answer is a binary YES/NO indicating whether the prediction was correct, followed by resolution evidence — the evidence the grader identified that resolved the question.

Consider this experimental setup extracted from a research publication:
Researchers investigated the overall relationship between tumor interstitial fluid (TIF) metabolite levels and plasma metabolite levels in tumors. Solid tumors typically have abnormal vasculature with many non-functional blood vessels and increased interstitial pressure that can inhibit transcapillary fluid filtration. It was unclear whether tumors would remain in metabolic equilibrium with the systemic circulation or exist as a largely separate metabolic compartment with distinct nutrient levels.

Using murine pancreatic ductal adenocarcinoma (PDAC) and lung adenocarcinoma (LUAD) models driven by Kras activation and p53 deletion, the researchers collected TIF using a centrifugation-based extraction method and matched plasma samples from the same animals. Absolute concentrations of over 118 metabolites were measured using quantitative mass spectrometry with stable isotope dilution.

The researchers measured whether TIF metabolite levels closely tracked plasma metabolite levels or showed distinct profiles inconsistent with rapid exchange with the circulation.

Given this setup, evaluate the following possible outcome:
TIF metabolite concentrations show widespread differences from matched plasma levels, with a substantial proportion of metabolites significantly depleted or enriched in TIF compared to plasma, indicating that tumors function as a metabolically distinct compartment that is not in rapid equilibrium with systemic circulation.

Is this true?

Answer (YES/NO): YES